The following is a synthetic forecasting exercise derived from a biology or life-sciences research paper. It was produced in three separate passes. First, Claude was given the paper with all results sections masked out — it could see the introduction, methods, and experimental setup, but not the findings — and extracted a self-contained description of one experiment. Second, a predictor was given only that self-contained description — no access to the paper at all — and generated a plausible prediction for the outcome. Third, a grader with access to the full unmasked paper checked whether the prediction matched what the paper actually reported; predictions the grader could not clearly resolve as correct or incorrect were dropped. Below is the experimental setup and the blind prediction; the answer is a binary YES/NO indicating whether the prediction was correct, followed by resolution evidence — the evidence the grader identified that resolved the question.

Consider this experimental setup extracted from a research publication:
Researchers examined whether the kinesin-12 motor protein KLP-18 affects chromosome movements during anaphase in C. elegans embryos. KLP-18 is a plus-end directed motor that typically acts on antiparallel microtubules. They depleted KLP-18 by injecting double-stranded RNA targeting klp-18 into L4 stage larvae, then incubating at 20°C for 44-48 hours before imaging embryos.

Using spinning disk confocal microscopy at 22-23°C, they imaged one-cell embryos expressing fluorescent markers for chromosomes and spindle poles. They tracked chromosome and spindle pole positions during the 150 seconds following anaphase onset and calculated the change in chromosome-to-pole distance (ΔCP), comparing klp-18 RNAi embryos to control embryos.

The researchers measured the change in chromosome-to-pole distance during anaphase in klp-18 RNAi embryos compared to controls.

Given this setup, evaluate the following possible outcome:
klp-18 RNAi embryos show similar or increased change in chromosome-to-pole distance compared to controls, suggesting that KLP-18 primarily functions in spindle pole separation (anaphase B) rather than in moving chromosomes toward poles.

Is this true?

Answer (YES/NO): NO